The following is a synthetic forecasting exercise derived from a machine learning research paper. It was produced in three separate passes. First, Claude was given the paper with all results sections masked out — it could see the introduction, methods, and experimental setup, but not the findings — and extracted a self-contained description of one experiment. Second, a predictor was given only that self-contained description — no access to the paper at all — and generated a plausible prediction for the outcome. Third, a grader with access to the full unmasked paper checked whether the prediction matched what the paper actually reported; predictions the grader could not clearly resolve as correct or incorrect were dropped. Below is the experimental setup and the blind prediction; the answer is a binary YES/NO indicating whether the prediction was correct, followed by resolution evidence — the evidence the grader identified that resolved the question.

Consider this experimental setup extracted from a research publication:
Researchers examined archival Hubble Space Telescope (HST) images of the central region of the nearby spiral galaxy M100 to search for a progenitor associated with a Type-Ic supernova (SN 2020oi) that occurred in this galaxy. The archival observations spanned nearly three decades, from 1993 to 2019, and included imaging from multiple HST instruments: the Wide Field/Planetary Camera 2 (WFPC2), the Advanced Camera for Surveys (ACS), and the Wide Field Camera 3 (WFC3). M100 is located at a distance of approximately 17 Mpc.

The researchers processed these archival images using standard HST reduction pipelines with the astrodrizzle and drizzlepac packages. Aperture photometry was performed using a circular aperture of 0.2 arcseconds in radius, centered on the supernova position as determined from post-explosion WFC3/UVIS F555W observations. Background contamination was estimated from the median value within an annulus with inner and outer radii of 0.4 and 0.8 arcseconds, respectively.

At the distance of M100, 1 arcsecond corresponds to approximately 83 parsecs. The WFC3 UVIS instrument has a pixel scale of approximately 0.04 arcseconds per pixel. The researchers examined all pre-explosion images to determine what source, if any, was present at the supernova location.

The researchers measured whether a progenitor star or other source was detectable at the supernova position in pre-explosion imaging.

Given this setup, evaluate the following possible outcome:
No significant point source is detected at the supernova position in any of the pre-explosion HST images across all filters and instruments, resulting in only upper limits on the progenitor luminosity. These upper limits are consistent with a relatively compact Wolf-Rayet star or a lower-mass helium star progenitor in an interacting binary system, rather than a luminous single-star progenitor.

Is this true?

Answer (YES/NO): NO